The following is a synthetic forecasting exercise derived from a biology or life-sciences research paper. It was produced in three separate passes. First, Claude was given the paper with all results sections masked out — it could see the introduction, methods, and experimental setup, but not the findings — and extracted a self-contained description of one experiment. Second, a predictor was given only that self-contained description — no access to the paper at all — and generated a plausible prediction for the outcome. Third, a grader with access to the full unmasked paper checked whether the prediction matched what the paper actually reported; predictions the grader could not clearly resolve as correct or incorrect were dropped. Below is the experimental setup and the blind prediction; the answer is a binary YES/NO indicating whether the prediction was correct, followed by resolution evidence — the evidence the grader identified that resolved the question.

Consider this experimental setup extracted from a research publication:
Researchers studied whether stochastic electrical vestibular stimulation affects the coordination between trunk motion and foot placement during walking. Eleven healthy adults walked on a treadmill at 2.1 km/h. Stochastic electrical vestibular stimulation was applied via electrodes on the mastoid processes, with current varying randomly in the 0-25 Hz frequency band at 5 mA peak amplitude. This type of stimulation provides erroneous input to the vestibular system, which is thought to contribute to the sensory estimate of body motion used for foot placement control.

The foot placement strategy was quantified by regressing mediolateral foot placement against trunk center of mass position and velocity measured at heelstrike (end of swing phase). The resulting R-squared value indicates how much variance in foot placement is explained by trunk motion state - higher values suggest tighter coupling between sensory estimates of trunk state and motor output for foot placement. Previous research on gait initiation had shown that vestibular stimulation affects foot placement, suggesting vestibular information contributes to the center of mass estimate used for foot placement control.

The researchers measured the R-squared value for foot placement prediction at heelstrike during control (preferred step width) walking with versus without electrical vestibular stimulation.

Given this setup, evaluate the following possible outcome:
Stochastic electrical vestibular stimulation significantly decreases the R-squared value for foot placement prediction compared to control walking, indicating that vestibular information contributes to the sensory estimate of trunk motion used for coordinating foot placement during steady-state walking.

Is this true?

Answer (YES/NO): NO